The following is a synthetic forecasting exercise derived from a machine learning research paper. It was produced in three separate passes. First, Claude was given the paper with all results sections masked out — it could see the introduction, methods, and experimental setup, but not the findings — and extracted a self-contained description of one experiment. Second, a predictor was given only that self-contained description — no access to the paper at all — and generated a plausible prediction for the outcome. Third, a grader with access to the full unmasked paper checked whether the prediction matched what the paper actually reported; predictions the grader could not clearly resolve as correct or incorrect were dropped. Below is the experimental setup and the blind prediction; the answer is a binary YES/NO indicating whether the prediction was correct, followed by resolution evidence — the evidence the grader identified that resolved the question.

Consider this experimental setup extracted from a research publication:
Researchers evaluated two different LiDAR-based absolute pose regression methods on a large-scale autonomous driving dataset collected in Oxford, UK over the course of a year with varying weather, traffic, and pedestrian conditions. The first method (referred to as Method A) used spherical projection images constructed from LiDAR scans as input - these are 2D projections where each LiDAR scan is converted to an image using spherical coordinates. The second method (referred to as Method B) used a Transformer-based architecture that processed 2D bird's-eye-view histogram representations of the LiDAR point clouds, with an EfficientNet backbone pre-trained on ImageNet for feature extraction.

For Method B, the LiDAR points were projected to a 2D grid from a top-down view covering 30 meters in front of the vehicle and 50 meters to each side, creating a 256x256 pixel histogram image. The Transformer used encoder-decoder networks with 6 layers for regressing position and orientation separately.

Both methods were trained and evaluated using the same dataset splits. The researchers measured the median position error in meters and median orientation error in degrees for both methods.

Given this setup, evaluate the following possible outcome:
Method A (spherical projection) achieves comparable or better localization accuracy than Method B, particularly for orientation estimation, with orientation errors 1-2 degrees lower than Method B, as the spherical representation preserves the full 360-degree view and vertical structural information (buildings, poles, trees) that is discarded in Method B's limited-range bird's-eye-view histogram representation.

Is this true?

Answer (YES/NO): NO